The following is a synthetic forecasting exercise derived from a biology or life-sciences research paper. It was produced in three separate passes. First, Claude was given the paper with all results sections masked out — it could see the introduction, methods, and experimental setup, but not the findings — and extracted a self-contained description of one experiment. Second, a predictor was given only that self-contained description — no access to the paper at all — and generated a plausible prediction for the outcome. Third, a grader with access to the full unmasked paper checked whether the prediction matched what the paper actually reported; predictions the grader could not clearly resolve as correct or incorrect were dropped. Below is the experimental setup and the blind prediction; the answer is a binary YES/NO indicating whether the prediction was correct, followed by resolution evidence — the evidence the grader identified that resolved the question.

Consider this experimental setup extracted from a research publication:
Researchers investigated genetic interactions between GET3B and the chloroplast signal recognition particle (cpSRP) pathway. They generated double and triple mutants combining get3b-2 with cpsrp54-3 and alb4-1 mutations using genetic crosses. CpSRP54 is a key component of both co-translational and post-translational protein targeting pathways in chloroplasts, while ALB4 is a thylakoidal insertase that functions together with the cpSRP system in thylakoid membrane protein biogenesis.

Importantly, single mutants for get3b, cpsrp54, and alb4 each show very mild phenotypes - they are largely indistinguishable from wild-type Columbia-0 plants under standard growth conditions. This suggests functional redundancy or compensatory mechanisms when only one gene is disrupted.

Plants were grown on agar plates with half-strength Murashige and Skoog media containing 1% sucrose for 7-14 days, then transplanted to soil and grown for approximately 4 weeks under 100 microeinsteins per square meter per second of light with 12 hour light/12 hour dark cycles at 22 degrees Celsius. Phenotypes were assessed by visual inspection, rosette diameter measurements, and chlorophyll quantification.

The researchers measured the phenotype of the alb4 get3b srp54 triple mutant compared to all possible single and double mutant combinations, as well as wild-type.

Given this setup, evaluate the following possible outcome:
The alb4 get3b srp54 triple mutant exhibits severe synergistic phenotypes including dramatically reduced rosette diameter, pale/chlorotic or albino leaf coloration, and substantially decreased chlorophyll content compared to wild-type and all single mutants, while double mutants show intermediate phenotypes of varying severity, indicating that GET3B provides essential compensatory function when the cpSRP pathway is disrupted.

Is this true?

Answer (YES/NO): NO